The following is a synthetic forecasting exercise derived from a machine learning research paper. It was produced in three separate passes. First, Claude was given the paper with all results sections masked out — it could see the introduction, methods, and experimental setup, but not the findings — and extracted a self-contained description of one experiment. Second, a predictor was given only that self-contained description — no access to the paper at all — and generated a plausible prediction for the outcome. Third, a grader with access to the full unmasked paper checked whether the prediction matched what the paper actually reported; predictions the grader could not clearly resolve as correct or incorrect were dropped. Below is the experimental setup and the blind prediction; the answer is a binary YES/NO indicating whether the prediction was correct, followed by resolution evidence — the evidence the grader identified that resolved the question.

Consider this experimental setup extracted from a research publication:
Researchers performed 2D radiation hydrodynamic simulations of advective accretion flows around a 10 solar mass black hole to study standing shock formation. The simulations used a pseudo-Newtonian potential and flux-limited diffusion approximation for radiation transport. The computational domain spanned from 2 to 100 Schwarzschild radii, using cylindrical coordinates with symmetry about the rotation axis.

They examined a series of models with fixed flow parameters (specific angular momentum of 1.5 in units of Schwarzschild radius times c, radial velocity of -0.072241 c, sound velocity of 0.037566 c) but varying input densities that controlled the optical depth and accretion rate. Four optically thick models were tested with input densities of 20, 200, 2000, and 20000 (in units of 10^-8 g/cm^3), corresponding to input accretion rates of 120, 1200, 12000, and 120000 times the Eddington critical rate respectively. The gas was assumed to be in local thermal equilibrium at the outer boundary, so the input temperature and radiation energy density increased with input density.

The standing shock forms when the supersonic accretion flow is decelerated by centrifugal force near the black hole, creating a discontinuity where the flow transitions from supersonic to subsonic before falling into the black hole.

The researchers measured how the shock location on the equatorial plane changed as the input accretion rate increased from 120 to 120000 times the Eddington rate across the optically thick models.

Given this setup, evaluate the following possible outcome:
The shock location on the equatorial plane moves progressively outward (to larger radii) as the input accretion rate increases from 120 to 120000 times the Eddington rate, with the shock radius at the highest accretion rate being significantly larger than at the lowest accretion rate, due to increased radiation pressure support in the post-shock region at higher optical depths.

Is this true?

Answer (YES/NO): NO